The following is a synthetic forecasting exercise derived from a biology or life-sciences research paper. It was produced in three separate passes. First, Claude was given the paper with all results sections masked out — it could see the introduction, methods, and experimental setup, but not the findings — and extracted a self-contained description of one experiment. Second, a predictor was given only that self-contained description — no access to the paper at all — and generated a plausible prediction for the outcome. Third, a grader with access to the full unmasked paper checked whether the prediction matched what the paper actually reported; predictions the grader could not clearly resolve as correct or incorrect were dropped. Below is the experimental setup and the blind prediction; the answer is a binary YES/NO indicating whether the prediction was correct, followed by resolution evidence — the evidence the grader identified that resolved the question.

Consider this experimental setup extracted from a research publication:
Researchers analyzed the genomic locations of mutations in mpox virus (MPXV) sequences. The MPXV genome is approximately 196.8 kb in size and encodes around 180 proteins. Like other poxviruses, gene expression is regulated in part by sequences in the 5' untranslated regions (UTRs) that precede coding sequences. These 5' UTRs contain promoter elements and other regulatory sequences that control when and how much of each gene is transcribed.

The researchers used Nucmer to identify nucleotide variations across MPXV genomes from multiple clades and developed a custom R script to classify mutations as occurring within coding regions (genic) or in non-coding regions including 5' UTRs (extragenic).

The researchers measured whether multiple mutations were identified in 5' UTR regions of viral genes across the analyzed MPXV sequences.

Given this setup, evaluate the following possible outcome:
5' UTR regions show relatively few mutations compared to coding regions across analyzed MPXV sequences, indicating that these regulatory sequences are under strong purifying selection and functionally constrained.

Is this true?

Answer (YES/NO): NO